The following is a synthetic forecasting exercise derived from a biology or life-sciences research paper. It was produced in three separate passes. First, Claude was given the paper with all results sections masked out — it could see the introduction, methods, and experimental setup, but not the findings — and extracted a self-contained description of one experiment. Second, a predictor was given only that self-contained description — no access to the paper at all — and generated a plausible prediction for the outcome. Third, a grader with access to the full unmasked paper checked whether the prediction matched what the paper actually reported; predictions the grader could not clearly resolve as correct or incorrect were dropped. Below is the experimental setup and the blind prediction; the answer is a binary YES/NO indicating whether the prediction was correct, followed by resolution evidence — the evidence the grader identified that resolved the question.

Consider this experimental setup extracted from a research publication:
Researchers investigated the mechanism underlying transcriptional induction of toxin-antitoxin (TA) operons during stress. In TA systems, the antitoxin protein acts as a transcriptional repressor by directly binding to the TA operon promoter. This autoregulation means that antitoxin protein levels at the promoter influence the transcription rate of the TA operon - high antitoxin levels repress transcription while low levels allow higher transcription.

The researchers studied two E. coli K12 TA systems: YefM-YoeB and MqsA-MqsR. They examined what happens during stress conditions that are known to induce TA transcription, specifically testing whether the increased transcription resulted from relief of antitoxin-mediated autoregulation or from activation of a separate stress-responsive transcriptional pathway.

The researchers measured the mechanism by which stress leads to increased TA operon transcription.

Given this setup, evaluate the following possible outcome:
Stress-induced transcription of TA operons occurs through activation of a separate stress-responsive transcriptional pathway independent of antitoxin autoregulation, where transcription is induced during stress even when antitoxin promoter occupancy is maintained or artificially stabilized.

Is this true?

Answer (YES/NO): NO